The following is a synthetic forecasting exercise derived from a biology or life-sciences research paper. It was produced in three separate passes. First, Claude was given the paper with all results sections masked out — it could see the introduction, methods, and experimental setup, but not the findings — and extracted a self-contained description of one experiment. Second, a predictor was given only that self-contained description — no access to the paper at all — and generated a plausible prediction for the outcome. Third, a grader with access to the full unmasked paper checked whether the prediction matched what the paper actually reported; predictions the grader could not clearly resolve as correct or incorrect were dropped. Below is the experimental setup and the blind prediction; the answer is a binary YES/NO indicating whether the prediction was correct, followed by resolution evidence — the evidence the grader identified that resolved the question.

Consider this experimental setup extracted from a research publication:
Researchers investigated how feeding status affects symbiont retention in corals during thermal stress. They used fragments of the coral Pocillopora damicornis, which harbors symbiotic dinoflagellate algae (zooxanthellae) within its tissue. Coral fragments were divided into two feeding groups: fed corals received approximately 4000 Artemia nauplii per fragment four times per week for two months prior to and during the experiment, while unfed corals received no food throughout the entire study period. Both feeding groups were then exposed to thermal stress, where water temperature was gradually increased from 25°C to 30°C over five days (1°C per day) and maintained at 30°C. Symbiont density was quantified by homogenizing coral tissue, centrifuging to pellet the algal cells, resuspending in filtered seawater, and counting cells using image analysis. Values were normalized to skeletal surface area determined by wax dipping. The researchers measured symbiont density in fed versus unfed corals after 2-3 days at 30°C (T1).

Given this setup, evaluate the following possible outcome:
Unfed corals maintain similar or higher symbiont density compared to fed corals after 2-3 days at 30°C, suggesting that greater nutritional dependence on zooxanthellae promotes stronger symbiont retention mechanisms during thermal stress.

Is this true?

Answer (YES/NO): NO